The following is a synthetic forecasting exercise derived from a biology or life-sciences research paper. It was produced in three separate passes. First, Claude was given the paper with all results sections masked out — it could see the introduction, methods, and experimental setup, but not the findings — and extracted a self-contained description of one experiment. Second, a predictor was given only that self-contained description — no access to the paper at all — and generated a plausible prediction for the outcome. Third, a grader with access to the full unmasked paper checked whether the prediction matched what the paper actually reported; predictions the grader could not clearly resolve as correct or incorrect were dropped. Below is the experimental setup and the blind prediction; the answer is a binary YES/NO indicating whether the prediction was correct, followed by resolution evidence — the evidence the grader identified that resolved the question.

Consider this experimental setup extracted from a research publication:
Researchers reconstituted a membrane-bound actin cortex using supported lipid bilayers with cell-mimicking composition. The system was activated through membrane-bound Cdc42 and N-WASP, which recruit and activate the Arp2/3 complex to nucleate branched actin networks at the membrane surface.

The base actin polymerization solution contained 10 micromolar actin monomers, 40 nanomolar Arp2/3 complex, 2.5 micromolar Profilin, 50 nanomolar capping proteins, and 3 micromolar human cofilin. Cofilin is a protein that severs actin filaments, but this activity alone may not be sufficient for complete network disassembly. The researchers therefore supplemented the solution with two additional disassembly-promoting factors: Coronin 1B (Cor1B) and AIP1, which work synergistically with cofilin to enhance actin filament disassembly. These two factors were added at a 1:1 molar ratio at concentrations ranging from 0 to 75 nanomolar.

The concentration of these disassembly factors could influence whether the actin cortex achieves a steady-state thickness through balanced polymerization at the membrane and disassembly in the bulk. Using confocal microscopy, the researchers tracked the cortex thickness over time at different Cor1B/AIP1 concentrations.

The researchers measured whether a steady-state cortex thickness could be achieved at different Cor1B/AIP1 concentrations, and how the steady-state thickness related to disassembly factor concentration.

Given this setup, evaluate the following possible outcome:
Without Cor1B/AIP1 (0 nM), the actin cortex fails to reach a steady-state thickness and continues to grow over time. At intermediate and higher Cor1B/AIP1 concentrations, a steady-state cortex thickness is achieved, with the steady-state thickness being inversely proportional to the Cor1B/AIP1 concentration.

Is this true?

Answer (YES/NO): NO